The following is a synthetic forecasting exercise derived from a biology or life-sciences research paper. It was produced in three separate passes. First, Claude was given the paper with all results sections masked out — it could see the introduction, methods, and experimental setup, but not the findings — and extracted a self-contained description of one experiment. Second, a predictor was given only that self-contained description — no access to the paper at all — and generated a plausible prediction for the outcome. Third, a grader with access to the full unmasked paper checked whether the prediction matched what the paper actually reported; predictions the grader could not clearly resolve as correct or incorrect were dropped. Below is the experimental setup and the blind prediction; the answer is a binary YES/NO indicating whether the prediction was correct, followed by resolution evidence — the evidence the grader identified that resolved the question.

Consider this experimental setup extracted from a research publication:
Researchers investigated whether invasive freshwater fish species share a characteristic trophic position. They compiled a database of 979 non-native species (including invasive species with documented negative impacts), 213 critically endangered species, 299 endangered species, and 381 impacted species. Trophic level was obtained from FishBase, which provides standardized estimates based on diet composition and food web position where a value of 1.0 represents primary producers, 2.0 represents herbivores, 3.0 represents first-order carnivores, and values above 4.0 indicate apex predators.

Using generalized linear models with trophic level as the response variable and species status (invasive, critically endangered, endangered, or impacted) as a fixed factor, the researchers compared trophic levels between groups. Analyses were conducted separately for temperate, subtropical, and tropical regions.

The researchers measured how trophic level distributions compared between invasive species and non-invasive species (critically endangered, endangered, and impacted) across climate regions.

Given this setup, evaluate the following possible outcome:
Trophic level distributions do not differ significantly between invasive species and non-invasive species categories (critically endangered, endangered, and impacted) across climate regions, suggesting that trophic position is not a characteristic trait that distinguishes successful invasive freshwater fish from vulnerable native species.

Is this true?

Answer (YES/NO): YES